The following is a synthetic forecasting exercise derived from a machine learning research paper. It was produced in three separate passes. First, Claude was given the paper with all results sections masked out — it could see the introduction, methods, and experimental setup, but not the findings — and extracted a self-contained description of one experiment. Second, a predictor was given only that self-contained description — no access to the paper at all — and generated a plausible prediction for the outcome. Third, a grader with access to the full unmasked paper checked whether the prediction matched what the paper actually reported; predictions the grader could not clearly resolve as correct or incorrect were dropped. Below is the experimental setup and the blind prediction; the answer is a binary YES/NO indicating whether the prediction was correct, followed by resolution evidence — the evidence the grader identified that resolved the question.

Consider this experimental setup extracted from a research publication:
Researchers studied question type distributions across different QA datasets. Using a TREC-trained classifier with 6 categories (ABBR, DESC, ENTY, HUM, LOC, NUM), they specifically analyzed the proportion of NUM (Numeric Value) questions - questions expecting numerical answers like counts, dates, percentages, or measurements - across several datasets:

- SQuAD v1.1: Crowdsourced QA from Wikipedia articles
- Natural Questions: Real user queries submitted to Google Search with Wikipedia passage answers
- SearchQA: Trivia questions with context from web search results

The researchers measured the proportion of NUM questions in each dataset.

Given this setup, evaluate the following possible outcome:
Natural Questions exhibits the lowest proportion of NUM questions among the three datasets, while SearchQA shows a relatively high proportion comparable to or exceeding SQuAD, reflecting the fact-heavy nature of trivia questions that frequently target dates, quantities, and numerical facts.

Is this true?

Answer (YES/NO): NO